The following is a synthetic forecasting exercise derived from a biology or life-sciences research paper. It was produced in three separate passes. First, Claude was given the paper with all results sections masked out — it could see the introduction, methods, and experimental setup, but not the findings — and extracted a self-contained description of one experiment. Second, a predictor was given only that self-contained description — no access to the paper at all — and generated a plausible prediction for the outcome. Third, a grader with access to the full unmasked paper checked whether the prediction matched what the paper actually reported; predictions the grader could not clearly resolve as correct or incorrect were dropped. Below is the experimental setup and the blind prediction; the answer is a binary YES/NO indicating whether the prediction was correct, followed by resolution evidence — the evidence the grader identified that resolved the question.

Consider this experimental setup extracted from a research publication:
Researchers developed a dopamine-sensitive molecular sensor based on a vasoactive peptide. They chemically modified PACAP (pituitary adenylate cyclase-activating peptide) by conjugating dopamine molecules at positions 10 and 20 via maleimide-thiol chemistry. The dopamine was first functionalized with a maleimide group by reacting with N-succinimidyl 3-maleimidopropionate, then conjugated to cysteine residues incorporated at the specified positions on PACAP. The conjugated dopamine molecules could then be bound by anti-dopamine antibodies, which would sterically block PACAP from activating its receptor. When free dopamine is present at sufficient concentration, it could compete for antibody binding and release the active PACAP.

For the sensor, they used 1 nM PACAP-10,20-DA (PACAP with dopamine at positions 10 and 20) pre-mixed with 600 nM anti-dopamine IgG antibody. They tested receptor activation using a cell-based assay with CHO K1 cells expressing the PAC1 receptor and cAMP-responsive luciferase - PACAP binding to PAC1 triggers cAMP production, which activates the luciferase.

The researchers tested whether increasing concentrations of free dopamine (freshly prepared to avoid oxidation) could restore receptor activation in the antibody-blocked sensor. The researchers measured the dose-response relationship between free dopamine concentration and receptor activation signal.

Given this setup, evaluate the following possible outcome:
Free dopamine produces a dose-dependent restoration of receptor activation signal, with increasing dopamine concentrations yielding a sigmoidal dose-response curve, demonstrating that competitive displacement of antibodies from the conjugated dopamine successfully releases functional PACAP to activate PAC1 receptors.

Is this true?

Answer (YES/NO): YES